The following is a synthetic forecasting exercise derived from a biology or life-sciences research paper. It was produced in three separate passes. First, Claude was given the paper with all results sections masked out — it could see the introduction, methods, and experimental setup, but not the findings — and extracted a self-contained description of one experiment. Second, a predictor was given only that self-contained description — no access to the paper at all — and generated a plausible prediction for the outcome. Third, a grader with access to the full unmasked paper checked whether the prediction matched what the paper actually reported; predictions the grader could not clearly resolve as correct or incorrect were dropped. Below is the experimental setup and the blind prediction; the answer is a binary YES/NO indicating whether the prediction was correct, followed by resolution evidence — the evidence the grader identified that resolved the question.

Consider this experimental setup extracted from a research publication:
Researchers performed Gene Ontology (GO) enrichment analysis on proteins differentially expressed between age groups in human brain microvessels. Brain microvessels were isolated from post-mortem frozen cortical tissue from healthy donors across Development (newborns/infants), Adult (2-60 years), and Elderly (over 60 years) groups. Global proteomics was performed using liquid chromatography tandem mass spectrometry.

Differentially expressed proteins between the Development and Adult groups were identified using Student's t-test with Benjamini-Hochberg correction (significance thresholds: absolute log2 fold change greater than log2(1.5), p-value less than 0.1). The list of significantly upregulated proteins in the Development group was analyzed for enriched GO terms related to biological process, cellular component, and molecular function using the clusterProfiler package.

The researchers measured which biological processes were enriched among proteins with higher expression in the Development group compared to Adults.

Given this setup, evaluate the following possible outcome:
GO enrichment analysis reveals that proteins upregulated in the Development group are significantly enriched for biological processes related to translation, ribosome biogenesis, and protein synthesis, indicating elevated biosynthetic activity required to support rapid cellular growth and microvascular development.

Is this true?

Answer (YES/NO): NO